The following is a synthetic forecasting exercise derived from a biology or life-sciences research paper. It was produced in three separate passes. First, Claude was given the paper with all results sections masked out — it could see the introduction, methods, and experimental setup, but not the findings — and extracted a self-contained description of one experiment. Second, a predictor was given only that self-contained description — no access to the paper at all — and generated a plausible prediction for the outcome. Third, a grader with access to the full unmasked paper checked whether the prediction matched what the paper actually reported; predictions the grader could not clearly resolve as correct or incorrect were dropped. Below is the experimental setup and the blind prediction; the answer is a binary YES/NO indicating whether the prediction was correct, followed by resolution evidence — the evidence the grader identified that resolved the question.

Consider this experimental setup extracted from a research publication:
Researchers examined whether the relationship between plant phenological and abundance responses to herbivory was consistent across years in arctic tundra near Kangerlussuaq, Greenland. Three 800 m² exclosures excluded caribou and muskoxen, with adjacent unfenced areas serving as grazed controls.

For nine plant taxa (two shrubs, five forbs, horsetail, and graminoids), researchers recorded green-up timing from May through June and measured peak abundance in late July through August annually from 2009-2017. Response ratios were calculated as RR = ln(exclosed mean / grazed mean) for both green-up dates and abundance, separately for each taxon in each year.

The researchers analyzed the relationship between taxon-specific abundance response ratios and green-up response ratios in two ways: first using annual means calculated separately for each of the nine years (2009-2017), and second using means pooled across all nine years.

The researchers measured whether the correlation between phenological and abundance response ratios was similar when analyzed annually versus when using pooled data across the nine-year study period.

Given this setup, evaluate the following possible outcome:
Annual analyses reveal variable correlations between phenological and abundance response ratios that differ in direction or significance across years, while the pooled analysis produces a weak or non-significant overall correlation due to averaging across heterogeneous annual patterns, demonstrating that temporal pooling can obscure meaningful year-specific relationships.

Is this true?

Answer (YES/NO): NO